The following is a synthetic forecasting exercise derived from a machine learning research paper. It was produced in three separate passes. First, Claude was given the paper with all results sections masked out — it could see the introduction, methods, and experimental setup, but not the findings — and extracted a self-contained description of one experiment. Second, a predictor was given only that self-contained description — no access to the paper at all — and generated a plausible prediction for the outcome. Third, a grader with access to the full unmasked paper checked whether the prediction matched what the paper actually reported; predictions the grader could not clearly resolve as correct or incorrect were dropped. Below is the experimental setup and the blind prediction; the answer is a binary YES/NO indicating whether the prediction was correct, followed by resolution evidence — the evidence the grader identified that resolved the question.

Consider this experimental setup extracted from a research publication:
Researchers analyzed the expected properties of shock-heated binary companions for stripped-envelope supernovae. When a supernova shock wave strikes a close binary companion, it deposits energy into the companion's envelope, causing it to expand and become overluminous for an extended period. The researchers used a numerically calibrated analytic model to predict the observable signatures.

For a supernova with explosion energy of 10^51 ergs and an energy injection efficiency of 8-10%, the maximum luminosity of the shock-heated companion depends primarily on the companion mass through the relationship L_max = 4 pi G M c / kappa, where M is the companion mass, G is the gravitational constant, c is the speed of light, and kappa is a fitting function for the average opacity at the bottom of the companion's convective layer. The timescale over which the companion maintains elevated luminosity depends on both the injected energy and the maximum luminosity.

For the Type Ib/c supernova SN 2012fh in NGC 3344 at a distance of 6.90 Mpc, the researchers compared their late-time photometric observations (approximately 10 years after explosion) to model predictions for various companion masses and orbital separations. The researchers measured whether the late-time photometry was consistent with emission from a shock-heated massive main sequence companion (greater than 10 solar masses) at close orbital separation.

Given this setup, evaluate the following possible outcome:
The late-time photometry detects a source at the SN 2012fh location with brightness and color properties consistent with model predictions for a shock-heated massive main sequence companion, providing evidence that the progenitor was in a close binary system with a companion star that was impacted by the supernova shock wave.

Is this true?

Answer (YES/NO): NO